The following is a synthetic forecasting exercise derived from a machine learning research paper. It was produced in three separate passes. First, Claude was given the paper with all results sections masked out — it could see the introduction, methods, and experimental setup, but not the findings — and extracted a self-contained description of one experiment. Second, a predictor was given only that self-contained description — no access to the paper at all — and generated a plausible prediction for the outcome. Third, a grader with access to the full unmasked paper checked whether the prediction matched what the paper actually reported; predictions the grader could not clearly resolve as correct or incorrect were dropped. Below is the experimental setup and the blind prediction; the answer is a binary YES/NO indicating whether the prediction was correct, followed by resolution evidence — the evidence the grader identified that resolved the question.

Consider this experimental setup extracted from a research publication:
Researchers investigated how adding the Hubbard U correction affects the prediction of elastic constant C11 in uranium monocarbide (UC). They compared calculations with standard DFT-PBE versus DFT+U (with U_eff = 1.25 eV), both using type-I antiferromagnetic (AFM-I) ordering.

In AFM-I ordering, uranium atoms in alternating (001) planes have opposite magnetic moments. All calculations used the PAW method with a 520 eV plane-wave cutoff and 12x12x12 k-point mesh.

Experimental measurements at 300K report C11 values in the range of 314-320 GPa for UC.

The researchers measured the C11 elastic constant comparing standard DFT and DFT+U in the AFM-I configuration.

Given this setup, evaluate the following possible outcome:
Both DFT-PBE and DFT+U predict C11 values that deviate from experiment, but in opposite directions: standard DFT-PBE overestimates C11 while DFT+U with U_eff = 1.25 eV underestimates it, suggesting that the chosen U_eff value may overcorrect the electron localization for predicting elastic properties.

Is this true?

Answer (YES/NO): NO